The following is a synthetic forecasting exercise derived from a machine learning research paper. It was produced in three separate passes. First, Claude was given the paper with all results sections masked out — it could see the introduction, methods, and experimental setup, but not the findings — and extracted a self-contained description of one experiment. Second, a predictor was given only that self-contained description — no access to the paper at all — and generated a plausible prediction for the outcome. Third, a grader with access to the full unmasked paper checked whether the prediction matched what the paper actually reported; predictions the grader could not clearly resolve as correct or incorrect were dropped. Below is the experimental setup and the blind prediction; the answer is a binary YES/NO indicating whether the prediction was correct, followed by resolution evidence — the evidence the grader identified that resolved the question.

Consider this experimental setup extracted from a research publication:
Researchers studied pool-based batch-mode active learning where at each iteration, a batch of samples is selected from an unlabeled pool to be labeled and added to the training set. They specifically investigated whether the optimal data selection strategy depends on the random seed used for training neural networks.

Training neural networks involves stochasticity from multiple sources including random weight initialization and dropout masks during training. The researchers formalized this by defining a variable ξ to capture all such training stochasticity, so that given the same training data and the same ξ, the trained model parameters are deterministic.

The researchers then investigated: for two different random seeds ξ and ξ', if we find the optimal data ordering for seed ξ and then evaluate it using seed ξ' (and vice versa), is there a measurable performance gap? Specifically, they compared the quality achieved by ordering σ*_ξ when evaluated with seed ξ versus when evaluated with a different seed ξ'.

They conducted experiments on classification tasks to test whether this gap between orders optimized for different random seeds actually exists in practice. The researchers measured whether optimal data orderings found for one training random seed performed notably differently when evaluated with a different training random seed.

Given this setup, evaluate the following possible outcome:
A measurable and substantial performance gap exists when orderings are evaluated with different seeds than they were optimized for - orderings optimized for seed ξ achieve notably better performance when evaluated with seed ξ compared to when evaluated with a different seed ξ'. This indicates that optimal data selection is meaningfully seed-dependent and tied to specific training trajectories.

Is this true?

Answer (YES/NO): YES